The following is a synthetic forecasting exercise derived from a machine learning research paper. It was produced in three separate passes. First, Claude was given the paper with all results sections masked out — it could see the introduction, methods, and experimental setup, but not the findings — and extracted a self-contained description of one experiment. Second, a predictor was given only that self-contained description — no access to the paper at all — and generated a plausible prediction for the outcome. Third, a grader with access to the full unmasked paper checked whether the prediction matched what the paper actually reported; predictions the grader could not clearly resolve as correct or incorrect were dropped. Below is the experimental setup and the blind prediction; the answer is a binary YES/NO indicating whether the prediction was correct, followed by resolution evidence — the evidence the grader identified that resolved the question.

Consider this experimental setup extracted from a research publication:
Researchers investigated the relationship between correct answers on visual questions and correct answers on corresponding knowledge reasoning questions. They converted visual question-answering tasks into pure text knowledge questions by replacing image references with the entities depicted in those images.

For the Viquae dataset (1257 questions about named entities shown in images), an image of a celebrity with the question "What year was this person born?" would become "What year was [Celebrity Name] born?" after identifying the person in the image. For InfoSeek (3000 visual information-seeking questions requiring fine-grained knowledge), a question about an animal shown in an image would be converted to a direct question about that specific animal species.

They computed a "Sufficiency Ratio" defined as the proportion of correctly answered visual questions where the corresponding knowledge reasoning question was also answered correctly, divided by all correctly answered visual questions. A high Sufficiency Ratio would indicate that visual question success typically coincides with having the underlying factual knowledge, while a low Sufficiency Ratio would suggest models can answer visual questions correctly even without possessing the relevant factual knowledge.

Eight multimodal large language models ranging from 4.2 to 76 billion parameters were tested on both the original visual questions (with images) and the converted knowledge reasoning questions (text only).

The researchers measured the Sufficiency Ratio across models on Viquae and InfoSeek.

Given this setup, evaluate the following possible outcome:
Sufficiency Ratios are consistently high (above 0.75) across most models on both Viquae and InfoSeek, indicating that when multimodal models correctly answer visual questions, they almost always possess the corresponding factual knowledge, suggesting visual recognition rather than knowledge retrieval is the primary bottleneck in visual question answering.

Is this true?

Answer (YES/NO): NO